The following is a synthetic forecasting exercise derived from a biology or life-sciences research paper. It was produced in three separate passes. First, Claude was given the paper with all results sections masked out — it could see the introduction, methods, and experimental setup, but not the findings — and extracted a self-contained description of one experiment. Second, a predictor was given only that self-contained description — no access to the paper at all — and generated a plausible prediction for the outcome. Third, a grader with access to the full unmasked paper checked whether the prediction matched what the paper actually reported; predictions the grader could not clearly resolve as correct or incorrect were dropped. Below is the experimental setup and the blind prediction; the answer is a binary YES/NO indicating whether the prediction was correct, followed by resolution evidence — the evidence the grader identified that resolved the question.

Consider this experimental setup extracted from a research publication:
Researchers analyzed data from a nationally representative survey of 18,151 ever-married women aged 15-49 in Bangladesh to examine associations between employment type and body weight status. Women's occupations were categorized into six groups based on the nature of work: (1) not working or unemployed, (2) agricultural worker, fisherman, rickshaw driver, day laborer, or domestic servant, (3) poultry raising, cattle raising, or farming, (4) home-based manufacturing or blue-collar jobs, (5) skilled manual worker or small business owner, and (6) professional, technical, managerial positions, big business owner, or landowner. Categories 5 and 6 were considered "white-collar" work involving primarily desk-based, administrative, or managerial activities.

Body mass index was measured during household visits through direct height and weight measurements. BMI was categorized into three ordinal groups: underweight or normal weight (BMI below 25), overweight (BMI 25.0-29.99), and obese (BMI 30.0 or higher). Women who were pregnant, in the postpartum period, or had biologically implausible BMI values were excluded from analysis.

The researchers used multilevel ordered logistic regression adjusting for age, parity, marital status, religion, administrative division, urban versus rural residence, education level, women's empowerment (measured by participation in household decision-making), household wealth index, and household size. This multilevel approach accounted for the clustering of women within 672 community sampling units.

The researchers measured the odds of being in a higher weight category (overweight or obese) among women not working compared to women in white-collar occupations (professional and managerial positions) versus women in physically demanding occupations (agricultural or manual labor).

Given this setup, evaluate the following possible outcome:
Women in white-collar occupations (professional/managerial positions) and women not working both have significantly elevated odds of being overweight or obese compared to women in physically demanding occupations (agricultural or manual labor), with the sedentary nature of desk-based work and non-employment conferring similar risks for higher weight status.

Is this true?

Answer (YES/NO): NO